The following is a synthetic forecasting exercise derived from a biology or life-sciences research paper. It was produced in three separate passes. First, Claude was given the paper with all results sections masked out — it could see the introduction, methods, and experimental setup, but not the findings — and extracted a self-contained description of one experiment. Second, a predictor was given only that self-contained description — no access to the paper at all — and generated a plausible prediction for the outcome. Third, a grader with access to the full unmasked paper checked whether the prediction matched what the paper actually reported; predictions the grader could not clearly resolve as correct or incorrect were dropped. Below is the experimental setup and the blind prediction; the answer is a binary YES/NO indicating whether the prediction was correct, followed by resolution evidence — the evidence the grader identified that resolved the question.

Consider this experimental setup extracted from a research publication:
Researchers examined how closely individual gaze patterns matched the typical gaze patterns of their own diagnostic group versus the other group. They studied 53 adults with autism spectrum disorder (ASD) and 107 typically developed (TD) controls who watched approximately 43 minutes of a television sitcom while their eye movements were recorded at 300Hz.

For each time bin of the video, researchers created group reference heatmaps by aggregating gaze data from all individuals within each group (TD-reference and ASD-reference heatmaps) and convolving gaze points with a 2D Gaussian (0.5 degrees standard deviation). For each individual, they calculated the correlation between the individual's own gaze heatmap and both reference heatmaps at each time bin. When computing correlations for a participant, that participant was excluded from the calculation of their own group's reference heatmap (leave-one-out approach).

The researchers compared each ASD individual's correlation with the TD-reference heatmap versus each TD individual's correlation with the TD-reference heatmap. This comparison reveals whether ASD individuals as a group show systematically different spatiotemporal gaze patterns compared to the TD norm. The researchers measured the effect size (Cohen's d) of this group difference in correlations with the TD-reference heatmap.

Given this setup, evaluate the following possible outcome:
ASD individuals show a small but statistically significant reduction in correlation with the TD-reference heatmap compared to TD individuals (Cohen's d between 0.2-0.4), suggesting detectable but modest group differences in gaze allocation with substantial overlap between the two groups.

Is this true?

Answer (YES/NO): NO